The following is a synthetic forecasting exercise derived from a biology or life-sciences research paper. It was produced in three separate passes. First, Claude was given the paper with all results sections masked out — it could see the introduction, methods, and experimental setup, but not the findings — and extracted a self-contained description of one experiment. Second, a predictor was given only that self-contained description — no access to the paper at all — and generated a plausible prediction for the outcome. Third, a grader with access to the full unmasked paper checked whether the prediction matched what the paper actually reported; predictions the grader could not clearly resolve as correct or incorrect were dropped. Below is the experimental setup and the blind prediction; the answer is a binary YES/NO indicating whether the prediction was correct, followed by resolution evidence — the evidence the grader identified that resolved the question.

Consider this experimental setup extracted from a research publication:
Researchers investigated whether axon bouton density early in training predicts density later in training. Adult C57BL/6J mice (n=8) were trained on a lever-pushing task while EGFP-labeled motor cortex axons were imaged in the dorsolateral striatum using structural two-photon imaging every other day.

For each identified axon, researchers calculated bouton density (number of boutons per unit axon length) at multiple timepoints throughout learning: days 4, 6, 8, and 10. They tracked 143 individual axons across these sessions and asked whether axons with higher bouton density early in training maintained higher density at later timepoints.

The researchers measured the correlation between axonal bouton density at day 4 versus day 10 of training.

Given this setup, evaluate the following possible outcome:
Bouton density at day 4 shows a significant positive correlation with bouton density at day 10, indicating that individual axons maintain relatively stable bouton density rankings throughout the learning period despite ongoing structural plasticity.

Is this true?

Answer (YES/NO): YES